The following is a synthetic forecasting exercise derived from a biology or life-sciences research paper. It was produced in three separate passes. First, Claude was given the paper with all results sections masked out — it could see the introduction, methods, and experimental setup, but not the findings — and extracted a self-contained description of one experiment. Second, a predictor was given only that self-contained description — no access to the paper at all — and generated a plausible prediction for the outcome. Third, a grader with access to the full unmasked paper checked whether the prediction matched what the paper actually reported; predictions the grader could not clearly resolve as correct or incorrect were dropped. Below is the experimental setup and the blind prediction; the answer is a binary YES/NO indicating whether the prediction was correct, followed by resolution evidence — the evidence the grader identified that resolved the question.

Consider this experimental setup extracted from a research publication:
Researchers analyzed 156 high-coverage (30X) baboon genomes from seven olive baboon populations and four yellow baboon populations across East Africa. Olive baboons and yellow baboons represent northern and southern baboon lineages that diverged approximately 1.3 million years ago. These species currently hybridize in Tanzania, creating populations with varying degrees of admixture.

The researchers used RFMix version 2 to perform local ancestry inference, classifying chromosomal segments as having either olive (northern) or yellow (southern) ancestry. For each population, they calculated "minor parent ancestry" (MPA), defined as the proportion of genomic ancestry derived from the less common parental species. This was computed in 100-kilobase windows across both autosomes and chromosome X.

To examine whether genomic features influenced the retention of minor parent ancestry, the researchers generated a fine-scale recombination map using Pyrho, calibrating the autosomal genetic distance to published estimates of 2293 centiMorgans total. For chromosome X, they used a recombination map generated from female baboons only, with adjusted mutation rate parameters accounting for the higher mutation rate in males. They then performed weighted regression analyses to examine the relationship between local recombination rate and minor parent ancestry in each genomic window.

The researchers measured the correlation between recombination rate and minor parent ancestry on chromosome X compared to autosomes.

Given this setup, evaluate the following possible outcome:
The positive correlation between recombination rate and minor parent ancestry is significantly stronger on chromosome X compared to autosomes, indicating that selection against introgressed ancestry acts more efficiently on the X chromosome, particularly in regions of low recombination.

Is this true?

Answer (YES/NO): YES